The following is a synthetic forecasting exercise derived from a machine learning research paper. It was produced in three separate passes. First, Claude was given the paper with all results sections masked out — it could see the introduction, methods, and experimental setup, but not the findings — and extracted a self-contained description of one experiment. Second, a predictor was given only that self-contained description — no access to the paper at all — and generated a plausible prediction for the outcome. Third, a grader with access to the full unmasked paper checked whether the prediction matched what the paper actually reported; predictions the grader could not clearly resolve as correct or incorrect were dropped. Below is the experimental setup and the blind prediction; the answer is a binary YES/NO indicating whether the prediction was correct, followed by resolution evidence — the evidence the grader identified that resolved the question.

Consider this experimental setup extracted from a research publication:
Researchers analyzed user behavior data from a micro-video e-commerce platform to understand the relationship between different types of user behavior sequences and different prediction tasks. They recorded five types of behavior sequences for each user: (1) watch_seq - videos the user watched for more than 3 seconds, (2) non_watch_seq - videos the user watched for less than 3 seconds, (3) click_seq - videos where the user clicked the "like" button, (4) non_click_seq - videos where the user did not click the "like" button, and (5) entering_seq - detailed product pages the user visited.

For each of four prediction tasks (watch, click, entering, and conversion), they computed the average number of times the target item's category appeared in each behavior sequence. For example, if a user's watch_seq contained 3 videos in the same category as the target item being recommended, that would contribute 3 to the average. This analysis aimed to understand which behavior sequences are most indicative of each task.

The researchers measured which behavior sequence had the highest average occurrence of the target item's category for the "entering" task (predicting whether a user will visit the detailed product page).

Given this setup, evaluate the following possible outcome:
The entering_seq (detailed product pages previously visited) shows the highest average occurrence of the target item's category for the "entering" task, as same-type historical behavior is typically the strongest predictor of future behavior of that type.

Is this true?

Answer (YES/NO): YES